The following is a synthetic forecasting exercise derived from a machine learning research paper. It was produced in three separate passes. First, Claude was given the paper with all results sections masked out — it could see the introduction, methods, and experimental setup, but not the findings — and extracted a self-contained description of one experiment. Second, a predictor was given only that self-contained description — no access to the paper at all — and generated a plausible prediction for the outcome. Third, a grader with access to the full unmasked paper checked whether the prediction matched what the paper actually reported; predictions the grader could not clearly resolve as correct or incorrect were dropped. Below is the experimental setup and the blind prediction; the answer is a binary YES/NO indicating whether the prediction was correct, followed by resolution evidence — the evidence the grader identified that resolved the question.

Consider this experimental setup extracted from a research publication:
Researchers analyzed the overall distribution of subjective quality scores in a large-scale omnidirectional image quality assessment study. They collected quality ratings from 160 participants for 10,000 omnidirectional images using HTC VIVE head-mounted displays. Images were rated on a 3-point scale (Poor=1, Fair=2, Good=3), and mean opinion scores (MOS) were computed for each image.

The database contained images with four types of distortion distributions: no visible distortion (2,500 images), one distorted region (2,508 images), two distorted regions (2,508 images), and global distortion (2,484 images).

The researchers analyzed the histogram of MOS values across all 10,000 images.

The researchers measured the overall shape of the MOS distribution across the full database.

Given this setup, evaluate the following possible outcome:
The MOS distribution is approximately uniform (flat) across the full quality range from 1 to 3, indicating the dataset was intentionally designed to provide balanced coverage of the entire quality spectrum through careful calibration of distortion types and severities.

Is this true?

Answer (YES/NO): NO